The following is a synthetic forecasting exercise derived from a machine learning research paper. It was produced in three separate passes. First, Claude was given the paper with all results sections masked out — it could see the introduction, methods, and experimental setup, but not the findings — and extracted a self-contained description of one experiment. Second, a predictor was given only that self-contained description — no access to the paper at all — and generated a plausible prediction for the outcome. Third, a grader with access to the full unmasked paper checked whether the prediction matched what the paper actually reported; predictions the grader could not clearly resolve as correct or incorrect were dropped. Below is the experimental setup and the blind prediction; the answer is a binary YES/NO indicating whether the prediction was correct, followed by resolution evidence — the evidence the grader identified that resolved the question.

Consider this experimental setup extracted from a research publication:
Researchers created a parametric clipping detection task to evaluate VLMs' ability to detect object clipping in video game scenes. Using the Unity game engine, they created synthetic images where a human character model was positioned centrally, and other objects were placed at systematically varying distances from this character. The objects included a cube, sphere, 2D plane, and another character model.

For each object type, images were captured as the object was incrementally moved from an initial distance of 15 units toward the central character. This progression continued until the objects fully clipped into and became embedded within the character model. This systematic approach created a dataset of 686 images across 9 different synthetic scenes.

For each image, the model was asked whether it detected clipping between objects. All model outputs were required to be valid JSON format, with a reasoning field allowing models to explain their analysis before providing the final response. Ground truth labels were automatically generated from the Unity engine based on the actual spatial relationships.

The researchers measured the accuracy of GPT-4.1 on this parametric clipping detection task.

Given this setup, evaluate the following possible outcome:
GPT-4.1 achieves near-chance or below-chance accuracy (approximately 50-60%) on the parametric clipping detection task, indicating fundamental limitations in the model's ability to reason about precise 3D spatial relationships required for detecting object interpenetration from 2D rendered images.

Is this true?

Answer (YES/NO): NO